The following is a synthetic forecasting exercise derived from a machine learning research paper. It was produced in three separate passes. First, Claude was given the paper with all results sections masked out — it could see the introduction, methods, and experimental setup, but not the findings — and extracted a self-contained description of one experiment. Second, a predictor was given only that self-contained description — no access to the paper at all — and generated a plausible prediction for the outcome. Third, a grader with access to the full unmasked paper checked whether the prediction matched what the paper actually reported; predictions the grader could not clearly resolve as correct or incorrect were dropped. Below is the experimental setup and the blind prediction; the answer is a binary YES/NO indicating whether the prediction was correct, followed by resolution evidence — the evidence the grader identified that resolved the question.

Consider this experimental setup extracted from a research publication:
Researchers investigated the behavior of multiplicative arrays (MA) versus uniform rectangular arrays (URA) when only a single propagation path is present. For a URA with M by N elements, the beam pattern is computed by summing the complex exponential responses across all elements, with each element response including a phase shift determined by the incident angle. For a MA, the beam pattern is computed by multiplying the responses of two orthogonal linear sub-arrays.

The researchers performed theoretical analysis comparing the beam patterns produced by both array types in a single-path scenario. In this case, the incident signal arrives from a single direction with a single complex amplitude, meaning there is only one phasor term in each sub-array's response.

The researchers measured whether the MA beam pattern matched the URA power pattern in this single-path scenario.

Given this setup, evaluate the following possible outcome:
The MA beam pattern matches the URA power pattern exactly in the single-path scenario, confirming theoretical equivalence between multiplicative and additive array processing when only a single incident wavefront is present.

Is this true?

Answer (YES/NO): YES